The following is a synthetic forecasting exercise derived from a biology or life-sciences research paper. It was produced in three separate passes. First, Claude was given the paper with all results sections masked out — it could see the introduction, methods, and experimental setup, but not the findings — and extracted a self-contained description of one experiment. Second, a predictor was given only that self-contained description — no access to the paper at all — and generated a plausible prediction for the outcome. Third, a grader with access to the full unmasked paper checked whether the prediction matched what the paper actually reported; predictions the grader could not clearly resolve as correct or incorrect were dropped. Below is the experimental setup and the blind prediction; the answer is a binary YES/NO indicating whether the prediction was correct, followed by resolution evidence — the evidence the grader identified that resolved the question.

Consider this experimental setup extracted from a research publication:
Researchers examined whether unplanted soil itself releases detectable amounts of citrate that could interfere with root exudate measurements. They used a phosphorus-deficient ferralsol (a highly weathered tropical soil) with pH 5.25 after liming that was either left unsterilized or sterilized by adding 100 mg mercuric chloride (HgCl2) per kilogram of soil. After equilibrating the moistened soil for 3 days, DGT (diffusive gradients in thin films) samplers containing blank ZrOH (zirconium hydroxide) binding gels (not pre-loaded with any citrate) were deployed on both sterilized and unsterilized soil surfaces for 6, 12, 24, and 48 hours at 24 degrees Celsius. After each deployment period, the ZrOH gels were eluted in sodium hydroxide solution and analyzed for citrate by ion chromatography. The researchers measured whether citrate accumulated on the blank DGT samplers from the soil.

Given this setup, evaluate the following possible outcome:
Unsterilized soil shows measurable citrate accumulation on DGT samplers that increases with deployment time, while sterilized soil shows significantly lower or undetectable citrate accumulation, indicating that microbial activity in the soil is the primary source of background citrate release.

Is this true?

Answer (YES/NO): NO